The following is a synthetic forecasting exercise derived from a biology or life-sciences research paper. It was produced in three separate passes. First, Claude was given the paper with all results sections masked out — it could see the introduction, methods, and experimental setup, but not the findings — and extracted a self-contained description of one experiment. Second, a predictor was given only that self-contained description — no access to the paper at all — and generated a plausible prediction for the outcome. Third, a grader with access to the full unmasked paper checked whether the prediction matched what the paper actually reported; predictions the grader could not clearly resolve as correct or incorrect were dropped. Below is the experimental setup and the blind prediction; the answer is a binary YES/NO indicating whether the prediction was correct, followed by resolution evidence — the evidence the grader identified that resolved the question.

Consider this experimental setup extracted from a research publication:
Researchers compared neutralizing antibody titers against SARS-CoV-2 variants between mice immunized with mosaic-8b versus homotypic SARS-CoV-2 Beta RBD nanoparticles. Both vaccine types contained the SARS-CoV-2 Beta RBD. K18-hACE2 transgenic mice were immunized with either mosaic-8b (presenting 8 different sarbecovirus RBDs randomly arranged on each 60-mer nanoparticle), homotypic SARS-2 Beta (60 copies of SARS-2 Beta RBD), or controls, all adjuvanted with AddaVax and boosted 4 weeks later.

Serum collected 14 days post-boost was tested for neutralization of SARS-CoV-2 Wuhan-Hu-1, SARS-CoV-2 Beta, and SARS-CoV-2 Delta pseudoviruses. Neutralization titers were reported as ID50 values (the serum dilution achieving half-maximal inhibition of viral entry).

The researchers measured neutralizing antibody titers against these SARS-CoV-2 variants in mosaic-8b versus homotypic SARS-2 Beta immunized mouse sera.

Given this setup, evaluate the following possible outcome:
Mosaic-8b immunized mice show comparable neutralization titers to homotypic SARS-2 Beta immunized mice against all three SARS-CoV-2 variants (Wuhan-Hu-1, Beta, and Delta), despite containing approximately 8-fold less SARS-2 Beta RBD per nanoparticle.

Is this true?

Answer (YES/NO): NO